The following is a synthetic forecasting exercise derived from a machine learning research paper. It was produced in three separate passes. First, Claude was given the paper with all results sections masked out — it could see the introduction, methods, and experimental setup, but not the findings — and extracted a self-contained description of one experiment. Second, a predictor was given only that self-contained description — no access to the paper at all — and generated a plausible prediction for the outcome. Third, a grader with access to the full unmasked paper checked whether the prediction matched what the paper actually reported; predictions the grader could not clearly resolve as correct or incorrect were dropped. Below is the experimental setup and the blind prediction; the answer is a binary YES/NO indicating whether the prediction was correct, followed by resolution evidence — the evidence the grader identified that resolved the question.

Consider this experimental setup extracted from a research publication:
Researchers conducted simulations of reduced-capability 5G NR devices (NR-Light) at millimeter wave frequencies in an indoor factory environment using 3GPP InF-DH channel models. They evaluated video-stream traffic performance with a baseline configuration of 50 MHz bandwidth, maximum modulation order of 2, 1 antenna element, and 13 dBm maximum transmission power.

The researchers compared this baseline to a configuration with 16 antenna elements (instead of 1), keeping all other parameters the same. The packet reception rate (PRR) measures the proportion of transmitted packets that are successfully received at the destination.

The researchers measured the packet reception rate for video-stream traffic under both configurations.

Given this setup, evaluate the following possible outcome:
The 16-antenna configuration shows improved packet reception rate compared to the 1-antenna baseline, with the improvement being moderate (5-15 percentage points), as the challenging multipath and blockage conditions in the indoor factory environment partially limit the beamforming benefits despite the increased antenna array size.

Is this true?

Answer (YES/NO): YES